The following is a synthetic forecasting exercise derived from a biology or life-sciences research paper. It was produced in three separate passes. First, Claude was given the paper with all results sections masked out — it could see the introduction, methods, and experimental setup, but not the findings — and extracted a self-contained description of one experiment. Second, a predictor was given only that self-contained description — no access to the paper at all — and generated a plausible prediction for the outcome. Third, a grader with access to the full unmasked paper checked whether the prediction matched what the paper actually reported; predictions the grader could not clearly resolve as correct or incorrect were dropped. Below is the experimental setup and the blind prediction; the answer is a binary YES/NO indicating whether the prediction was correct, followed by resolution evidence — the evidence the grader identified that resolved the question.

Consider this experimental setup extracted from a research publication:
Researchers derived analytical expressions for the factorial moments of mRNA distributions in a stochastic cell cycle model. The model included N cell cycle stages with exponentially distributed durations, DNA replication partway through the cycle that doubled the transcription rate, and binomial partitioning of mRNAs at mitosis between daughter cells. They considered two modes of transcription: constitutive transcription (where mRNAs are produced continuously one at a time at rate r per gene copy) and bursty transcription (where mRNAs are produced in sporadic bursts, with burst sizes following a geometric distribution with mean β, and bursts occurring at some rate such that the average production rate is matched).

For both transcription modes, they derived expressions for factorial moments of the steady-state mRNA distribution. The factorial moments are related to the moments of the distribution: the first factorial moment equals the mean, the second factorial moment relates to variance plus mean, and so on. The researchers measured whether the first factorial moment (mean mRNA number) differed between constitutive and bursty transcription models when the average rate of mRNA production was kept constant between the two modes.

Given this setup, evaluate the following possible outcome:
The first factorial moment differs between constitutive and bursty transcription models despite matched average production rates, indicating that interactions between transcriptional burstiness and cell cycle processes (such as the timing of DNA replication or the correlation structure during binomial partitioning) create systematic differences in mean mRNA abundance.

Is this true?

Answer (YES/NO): NO